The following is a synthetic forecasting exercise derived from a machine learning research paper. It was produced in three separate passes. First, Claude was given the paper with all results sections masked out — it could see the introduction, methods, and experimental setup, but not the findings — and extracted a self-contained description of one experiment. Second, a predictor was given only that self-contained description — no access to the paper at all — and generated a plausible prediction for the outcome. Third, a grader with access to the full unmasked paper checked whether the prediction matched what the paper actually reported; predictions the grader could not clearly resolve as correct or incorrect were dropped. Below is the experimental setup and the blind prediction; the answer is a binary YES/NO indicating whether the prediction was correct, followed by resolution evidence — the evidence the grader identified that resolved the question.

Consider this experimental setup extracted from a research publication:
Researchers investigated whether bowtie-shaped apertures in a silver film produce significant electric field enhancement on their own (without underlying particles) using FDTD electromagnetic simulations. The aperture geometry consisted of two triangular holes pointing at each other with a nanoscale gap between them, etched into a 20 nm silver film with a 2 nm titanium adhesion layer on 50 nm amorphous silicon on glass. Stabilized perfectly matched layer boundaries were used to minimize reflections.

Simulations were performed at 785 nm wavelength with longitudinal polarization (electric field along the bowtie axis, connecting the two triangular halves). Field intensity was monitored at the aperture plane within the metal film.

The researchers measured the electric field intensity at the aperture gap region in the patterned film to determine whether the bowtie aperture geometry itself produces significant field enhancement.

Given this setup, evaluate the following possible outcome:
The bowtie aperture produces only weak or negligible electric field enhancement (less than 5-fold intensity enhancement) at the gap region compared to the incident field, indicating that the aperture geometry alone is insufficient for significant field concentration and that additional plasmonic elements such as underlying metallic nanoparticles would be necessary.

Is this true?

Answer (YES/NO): NO